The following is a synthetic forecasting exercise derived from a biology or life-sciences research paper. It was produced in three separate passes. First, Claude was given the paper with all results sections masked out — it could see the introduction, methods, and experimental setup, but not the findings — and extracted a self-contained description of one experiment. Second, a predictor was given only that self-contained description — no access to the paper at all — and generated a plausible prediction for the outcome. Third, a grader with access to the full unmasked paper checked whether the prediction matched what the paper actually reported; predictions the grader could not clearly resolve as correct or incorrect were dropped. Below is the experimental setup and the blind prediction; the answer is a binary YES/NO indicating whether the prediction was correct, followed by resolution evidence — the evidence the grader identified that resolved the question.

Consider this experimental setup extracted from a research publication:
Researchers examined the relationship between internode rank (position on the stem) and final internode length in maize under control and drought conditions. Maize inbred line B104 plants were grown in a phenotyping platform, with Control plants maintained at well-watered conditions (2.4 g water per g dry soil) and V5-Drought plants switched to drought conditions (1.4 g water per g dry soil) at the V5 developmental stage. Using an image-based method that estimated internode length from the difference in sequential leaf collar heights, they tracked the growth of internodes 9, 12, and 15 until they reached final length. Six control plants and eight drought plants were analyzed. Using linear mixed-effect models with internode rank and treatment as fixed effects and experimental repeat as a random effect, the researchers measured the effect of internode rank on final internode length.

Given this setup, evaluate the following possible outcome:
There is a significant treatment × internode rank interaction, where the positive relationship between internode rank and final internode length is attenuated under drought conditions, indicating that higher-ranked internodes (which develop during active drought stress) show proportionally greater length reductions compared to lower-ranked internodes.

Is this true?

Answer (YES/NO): NO